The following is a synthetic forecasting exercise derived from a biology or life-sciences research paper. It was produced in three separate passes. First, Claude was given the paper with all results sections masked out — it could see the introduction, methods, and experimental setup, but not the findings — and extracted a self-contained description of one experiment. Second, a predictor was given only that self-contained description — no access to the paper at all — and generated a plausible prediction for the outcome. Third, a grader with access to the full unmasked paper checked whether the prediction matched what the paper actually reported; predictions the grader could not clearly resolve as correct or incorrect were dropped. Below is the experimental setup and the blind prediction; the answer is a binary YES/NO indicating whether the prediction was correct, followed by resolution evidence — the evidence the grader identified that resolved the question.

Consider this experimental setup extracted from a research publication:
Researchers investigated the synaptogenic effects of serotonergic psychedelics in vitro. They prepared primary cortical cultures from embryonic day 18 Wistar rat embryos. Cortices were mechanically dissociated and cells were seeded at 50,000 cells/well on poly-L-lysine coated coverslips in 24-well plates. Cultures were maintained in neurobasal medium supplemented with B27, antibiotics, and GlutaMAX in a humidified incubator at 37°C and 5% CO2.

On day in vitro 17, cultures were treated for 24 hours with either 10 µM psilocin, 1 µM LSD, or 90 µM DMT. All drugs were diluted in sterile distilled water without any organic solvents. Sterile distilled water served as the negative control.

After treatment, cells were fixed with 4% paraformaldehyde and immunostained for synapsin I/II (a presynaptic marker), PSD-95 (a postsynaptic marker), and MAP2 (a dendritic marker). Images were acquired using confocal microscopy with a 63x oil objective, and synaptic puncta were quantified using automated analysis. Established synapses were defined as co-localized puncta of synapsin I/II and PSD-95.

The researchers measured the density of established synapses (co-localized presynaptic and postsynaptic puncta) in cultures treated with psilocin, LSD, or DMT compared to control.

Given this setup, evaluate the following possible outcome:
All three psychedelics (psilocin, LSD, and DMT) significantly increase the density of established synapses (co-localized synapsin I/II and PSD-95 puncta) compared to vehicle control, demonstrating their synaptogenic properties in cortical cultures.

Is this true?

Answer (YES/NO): NO